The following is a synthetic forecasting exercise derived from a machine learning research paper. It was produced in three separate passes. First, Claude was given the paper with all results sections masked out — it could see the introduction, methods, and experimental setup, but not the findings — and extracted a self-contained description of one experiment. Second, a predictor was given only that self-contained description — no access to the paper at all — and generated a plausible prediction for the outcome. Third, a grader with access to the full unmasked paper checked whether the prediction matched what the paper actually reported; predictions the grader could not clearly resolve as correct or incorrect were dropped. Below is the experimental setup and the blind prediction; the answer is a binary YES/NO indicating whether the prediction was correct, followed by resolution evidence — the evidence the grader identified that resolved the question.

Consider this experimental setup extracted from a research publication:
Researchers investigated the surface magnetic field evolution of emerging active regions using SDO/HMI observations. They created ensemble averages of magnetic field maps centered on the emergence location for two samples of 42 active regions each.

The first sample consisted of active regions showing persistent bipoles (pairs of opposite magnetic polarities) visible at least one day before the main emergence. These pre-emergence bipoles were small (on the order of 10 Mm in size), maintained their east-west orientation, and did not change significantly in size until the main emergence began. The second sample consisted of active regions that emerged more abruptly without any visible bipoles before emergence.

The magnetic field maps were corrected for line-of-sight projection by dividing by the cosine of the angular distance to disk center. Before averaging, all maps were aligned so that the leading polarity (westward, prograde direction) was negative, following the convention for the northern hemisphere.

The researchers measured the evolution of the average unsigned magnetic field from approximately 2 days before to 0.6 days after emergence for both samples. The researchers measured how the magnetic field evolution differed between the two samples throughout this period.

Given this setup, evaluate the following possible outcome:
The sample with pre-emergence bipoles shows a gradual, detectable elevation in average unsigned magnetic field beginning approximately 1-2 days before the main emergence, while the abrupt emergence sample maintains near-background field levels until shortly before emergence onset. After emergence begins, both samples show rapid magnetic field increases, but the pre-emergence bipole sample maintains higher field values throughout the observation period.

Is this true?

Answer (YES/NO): NO